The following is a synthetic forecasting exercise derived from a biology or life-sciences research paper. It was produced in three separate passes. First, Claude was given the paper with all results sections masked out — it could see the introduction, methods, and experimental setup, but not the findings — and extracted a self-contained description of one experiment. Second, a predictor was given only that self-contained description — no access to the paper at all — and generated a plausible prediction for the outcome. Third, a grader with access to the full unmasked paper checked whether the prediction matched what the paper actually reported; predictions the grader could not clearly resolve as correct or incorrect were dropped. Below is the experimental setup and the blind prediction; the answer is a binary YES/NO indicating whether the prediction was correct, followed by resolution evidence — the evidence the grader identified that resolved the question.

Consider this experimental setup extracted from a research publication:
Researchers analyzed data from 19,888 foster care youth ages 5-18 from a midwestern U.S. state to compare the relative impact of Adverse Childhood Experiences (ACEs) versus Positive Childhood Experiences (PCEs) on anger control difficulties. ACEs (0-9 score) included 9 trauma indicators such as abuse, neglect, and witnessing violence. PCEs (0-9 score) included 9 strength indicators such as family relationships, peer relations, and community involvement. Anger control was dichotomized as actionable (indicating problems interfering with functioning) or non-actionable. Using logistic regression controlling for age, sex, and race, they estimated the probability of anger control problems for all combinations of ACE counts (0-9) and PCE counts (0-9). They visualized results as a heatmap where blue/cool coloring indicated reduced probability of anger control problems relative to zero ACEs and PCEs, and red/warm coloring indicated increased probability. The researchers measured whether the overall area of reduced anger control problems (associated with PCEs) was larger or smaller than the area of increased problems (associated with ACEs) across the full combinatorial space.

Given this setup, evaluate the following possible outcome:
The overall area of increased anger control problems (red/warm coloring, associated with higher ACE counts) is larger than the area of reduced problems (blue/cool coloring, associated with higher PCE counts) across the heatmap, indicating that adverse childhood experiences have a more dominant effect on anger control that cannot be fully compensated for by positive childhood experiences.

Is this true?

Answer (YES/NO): NO